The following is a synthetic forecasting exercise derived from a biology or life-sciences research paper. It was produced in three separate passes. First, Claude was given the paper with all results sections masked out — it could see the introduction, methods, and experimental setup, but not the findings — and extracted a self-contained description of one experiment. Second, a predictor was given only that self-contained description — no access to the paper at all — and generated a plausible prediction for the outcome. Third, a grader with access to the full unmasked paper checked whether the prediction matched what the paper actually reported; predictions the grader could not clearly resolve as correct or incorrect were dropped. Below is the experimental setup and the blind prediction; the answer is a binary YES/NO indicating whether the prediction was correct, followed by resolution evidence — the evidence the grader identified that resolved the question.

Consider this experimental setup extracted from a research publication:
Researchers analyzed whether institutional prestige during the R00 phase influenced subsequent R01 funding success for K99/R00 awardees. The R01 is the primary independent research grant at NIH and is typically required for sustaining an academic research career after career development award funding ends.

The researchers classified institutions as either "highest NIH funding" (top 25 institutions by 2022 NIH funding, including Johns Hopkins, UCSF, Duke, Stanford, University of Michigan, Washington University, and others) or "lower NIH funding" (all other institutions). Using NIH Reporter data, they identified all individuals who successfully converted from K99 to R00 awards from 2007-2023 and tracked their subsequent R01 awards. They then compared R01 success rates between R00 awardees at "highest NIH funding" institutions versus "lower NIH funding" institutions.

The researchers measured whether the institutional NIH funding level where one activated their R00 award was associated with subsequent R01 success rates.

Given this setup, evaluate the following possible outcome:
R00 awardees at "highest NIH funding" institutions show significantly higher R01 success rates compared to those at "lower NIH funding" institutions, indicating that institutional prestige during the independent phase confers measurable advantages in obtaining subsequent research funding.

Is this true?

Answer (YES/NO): YES